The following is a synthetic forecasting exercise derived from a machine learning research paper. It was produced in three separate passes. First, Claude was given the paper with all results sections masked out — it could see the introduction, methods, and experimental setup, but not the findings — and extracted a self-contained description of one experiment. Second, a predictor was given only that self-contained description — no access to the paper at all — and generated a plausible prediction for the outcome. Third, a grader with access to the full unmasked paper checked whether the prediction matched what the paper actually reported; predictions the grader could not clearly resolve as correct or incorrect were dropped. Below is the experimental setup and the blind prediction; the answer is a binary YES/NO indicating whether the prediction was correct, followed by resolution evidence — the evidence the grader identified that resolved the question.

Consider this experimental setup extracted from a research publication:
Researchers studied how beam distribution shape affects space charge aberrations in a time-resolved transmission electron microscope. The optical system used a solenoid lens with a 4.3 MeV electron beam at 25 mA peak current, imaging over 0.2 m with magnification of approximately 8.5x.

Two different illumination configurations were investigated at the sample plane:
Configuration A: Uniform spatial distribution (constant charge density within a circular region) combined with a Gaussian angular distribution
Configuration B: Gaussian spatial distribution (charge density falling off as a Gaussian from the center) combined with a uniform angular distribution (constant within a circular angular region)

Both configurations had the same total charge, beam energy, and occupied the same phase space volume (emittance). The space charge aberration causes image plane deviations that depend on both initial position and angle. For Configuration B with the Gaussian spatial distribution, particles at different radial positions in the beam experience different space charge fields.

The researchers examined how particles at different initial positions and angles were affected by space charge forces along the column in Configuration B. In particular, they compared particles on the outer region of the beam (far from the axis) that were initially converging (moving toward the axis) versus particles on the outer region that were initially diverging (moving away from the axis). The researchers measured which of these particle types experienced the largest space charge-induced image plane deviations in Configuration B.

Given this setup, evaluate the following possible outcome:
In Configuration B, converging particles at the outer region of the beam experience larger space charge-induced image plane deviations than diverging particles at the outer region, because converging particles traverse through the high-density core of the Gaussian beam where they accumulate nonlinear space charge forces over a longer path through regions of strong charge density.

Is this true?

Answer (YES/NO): YES